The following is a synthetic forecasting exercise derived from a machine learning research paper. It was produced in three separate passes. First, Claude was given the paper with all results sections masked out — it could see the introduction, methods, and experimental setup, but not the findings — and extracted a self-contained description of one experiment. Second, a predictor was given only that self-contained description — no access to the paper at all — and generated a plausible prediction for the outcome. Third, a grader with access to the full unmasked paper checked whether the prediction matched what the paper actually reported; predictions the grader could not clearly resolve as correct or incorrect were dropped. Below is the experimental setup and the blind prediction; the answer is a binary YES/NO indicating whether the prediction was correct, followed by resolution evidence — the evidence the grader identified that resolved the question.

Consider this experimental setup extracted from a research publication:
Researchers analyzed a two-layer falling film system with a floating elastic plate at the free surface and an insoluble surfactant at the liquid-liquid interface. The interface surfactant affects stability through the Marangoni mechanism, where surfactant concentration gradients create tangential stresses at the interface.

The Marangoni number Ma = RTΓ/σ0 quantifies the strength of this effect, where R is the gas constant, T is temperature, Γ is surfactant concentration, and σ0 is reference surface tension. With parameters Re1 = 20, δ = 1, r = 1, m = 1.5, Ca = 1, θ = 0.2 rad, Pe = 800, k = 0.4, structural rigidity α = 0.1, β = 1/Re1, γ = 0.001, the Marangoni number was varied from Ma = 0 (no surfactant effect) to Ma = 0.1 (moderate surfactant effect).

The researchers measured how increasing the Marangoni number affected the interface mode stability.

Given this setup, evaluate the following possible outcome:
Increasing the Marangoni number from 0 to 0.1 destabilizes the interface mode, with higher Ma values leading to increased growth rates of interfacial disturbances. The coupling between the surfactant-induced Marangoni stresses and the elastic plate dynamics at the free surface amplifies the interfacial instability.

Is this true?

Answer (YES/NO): NO